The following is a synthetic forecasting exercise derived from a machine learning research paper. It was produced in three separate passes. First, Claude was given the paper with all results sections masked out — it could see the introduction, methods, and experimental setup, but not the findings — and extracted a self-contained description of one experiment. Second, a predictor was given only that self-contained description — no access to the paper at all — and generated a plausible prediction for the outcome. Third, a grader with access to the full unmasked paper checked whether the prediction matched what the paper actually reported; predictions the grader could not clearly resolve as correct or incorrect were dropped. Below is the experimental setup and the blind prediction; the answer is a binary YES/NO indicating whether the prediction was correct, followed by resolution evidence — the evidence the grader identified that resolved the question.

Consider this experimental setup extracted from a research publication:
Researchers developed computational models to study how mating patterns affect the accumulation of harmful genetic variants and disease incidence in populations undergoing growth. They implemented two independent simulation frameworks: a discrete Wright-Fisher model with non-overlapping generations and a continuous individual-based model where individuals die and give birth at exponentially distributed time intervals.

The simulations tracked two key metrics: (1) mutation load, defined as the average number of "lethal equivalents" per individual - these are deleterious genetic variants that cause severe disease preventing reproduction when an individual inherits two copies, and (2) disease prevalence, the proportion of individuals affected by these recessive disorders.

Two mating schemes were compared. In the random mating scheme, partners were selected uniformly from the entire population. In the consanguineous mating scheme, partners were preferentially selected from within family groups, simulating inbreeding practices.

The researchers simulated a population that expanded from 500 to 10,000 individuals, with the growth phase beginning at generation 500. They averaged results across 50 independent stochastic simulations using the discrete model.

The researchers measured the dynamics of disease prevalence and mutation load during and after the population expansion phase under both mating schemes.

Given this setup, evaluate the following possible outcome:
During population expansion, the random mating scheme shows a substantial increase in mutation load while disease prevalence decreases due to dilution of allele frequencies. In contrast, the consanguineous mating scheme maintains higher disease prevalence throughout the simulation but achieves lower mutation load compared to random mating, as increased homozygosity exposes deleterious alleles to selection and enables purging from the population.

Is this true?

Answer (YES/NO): NO